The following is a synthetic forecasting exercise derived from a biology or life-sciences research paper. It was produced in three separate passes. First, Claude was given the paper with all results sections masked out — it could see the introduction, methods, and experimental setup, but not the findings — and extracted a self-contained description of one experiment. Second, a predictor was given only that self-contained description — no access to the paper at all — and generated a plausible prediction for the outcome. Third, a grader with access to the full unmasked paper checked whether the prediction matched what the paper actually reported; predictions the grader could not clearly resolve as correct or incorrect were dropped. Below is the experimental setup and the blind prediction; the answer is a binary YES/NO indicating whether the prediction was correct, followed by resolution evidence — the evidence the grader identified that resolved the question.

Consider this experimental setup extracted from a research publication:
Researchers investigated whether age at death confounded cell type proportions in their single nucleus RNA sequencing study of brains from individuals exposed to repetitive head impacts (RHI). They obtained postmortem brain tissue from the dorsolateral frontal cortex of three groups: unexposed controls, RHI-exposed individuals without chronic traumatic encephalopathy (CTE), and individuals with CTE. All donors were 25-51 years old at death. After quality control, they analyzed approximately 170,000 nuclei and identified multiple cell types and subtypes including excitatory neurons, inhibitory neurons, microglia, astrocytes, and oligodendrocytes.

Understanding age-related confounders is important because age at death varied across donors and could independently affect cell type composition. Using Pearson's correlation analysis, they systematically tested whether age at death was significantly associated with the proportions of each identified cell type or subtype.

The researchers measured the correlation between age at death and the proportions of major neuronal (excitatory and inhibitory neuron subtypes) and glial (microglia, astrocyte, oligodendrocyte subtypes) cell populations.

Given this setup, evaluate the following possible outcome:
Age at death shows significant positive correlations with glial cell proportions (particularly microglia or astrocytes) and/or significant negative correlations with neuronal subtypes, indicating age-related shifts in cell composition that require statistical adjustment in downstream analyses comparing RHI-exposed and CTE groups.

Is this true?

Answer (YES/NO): NO